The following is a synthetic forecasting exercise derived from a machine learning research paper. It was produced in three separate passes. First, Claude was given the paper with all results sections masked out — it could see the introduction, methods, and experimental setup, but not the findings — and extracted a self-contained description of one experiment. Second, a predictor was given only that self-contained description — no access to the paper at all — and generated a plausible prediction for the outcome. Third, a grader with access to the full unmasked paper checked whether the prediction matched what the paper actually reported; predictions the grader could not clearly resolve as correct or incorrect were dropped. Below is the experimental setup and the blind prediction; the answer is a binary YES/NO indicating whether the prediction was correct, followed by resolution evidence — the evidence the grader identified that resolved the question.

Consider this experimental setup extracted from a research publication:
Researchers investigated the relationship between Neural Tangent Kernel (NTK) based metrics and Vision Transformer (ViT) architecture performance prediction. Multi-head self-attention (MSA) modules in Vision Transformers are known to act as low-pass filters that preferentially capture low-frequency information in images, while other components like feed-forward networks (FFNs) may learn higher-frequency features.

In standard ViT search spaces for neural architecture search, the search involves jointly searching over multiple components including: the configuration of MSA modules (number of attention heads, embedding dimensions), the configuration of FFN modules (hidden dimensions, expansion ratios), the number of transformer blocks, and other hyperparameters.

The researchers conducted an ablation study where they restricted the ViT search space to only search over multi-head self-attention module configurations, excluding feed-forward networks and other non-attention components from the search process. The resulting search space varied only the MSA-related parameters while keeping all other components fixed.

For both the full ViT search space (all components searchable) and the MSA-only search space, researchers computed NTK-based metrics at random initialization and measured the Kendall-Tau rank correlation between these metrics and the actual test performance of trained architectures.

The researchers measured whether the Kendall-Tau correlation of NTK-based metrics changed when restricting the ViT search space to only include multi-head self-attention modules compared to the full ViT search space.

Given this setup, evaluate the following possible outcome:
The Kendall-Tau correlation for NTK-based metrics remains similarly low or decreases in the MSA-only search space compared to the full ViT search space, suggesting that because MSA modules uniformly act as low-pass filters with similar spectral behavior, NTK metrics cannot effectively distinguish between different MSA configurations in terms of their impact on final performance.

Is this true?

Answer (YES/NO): NO